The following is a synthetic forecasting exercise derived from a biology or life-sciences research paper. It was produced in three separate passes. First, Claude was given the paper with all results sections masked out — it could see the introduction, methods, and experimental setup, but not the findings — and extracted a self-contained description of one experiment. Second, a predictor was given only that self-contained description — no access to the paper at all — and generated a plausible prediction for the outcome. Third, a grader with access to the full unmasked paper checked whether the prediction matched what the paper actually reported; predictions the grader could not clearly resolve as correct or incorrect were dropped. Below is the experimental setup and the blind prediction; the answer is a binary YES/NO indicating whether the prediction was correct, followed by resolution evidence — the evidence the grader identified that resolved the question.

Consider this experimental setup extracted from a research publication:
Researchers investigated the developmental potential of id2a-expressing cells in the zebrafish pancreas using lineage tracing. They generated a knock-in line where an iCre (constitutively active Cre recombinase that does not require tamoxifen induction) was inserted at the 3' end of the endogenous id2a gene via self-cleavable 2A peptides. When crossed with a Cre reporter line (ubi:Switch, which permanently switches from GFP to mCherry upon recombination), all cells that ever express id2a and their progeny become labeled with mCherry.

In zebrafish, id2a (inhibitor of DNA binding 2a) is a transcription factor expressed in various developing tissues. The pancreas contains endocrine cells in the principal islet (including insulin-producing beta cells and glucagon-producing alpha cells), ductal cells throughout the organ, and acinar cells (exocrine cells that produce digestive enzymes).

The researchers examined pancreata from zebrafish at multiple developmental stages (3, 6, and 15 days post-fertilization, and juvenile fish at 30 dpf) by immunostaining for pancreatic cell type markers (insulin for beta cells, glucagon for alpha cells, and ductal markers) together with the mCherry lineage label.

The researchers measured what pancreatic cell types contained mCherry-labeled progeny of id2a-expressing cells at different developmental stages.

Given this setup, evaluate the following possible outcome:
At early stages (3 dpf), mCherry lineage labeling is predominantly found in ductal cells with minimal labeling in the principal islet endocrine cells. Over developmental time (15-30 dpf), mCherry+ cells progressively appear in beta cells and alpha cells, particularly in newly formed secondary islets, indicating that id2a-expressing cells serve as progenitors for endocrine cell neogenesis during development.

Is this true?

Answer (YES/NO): NO